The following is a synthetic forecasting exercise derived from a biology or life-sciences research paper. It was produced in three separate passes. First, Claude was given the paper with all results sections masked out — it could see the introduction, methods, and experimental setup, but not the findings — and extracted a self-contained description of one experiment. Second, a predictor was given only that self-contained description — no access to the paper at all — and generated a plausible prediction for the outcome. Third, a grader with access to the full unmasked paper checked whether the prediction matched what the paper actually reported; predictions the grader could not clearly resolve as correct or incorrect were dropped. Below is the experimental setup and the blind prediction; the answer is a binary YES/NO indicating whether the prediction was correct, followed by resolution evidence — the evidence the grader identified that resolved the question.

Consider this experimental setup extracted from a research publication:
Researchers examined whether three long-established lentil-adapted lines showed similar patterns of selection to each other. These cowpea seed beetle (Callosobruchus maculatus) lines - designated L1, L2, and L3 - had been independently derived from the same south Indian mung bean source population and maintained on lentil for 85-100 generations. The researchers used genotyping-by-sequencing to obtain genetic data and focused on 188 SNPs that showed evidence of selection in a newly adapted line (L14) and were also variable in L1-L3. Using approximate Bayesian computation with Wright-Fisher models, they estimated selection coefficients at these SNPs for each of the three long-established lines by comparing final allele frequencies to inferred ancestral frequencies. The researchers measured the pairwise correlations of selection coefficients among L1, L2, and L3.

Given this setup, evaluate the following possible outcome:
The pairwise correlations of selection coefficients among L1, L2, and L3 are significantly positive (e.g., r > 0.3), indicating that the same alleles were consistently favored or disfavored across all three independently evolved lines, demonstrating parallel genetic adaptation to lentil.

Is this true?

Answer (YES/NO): NO